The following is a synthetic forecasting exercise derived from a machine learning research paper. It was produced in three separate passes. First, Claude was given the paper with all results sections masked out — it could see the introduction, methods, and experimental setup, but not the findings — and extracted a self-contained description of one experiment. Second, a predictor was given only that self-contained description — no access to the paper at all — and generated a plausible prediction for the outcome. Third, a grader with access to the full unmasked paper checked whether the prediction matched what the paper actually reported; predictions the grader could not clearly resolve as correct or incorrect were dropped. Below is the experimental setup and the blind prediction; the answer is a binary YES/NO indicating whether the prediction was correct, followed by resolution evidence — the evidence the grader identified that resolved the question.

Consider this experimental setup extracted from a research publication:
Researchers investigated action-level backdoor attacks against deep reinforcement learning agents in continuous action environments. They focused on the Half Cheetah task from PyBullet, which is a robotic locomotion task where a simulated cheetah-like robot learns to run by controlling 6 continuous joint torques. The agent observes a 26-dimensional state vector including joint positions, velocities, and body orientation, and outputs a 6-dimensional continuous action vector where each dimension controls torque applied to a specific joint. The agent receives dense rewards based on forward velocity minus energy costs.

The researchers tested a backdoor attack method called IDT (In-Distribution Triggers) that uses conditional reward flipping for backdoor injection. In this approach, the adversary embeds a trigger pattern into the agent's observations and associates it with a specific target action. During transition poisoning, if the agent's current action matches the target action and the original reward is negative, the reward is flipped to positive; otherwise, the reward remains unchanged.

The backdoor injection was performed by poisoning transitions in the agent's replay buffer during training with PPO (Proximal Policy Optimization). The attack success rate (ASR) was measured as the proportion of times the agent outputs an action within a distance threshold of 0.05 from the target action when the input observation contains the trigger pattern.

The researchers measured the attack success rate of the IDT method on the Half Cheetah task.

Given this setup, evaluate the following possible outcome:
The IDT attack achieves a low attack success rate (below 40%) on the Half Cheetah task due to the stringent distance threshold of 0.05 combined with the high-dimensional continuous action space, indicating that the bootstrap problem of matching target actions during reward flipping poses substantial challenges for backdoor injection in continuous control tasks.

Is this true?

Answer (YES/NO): YES